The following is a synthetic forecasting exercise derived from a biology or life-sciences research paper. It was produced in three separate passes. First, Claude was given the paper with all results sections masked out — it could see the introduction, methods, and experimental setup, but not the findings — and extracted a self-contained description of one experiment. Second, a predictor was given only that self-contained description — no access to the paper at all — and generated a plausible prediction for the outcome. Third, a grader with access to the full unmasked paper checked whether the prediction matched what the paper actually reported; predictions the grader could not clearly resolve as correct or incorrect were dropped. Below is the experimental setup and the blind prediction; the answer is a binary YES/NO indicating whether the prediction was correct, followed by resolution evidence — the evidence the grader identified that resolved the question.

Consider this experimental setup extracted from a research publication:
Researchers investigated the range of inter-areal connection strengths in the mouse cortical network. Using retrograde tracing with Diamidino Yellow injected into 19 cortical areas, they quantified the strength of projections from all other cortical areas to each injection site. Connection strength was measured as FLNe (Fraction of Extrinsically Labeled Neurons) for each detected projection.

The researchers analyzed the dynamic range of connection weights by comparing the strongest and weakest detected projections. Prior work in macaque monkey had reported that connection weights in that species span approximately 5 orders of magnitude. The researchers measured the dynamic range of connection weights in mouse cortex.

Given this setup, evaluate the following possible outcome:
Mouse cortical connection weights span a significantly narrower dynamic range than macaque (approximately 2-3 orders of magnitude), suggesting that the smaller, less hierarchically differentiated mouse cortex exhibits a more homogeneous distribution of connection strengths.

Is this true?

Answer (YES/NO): NO